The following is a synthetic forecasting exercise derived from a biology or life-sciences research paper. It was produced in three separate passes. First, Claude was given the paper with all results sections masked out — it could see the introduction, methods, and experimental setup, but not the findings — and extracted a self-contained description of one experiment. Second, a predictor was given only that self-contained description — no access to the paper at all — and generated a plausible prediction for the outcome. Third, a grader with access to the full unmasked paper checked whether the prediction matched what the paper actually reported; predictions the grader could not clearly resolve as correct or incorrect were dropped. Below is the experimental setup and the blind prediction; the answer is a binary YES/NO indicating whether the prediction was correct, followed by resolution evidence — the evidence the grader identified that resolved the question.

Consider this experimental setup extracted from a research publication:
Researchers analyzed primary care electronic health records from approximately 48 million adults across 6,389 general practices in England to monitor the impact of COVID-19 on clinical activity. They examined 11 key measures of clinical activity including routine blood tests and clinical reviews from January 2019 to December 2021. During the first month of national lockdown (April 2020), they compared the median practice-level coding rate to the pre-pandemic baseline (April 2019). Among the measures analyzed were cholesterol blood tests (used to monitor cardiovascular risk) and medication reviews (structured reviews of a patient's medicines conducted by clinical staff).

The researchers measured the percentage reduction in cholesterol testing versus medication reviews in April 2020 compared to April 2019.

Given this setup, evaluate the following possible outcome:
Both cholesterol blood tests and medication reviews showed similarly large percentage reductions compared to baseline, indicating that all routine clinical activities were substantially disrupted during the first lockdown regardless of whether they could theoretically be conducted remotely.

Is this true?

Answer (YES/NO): NO